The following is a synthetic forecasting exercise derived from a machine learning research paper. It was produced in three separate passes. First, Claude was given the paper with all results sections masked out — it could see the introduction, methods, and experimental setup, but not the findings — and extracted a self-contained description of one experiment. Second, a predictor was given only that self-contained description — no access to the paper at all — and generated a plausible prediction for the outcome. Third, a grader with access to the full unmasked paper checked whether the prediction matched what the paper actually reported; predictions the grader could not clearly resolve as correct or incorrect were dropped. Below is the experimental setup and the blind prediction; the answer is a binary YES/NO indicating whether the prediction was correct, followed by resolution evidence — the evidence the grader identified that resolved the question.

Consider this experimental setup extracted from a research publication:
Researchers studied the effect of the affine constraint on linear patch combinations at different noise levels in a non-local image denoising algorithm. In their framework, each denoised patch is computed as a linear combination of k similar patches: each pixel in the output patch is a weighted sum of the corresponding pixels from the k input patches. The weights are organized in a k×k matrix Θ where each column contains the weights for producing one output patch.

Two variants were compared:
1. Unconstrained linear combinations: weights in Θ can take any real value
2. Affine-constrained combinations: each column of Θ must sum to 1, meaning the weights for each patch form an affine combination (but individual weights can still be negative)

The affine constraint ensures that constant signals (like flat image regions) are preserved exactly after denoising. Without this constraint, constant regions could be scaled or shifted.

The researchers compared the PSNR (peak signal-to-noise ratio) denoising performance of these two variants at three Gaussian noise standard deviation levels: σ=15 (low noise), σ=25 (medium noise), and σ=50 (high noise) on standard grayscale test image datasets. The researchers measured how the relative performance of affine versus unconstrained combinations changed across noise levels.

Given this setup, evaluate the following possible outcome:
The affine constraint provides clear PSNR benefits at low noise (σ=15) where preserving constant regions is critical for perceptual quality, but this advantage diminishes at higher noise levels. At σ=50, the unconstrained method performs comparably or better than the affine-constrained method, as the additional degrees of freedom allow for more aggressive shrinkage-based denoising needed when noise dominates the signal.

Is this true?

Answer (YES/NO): NO